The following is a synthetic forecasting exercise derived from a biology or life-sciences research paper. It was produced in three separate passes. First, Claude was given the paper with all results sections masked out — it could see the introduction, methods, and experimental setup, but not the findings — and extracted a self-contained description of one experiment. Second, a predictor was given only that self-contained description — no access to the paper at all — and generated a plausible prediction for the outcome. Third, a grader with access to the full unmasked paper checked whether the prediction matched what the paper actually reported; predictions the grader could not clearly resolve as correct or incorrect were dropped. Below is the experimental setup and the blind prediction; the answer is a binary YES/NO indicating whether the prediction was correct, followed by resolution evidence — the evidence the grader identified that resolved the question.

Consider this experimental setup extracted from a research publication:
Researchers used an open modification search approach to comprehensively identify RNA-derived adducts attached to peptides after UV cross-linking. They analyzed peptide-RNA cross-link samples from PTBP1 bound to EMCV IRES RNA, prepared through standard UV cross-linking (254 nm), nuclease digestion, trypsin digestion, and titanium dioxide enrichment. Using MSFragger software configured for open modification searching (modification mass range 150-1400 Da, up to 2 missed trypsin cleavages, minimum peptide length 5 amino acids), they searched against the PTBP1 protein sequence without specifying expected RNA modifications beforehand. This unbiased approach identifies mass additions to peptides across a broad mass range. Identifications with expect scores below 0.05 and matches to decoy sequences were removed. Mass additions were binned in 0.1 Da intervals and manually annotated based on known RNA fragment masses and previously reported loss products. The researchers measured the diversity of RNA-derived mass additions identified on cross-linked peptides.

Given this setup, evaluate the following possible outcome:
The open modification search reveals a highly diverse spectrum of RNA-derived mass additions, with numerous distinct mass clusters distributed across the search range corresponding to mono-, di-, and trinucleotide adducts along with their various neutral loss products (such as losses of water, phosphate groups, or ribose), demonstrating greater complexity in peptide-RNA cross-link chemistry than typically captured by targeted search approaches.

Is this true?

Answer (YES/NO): YES